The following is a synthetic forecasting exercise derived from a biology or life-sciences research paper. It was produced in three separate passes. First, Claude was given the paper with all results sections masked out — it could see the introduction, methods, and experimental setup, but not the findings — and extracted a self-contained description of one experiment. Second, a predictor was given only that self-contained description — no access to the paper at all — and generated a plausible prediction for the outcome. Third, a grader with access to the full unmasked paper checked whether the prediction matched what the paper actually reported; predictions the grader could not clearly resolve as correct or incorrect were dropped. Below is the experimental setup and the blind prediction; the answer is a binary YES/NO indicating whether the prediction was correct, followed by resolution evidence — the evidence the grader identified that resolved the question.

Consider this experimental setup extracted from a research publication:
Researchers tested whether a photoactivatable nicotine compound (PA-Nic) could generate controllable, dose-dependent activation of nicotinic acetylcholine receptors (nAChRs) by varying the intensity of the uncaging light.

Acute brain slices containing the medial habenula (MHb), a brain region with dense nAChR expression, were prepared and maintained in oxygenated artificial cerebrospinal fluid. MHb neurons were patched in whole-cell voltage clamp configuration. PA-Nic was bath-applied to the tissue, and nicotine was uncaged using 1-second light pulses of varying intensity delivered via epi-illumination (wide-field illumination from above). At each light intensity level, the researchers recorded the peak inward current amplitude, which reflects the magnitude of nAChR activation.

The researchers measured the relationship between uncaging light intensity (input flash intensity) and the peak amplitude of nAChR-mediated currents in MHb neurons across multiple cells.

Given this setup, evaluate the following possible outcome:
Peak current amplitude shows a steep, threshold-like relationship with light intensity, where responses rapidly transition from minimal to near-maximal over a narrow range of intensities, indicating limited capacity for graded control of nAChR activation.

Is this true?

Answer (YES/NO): NO